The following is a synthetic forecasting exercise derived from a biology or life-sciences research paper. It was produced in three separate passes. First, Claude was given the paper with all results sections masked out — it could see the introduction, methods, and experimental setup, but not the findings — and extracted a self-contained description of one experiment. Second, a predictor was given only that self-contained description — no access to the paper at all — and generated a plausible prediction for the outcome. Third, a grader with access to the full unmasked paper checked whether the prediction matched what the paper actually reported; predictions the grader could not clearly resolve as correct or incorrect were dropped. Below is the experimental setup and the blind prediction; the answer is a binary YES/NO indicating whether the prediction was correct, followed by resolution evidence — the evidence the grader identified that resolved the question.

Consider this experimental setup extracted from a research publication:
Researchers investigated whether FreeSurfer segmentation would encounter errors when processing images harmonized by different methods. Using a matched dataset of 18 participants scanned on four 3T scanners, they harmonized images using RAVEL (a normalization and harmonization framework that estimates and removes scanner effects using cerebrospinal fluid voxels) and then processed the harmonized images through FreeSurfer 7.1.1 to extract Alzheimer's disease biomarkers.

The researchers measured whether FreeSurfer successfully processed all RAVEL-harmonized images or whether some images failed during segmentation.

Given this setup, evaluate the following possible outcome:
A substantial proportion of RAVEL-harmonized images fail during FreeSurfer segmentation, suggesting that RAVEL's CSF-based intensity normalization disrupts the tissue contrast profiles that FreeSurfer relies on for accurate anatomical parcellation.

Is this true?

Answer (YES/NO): NO